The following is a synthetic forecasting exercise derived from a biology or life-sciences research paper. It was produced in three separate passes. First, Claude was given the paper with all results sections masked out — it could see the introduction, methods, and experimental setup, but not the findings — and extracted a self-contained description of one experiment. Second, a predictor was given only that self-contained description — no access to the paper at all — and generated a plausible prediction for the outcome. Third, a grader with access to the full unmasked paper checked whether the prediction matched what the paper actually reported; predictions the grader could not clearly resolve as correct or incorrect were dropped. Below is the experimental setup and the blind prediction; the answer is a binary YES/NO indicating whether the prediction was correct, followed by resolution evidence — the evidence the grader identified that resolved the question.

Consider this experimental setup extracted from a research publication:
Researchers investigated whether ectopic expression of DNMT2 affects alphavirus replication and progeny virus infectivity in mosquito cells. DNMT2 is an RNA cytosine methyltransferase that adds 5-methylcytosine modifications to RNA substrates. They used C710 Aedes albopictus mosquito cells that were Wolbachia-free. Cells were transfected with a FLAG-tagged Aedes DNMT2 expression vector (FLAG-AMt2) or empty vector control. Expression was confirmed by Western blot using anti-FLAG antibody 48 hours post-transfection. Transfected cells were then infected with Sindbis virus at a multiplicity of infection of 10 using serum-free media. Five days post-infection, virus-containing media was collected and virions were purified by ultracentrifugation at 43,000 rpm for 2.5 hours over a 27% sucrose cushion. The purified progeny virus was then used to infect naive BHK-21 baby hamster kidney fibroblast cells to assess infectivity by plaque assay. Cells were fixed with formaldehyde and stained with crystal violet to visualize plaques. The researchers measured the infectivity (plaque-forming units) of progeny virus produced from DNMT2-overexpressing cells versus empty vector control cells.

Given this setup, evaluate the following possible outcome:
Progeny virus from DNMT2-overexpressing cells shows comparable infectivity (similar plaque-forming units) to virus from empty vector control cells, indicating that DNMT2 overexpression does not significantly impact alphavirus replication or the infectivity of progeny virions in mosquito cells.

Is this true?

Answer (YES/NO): NO